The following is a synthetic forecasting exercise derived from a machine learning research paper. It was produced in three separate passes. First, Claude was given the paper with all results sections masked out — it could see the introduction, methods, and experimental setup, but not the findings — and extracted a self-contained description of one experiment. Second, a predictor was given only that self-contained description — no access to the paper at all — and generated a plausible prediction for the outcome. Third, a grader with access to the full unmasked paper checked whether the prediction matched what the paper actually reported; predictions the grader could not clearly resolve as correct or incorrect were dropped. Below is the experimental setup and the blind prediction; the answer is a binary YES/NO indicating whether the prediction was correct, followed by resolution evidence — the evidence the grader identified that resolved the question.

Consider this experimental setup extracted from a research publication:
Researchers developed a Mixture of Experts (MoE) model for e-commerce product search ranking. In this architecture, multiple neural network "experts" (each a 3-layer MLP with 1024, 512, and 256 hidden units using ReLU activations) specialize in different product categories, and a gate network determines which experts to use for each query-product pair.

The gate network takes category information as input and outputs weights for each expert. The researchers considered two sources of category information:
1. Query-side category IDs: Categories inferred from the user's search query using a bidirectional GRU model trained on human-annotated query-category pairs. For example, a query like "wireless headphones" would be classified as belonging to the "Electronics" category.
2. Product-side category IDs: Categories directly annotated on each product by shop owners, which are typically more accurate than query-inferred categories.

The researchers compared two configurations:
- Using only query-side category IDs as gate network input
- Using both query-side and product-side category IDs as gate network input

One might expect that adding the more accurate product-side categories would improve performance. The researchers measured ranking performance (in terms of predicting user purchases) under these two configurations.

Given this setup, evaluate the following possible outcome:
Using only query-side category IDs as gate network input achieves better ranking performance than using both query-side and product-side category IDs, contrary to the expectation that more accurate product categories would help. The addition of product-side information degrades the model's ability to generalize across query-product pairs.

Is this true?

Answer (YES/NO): YES